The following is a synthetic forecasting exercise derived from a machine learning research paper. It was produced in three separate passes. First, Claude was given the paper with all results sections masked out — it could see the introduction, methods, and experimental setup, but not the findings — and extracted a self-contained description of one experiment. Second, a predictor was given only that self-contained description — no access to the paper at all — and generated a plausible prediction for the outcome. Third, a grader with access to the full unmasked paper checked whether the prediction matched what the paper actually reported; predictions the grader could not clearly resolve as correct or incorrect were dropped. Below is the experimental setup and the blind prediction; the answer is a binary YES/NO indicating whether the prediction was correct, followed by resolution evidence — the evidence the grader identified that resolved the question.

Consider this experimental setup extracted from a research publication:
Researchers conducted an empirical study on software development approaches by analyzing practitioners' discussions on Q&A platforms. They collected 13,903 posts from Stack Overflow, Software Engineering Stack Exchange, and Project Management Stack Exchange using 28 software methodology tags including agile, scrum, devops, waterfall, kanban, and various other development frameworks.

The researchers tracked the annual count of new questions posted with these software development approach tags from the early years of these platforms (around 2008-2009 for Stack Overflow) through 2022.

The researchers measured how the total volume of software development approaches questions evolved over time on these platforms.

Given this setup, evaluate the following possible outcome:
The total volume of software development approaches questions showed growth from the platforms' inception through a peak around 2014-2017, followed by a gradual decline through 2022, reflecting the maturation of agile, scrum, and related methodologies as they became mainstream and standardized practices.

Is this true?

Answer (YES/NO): NO